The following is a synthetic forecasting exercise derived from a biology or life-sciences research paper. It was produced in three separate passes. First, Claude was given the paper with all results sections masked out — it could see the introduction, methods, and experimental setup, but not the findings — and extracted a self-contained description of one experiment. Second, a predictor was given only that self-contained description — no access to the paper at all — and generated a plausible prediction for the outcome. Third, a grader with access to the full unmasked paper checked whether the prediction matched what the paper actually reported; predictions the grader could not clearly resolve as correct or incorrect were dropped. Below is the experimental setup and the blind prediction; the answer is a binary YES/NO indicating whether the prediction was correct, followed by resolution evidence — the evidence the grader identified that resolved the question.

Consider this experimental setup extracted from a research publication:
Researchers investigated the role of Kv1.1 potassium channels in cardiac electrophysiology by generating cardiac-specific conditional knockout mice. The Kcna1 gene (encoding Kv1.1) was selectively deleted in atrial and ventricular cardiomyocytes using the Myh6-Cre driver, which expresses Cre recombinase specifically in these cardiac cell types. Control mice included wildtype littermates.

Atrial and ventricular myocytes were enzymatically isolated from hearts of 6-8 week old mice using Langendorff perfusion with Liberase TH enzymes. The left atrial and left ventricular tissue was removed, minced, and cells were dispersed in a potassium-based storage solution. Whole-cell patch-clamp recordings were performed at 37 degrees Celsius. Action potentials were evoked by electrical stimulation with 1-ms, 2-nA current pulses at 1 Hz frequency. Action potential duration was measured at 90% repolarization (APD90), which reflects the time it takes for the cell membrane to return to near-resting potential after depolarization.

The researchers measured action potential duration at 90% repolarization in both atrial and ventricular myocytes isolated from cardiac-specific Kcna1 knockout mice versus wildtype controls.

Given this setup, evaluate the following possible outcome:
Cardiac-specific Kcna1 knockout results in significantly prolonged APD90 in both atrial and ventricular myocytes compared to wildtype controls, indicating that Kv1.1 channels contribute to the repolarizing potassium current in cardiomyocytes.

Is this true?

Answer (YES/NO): NO